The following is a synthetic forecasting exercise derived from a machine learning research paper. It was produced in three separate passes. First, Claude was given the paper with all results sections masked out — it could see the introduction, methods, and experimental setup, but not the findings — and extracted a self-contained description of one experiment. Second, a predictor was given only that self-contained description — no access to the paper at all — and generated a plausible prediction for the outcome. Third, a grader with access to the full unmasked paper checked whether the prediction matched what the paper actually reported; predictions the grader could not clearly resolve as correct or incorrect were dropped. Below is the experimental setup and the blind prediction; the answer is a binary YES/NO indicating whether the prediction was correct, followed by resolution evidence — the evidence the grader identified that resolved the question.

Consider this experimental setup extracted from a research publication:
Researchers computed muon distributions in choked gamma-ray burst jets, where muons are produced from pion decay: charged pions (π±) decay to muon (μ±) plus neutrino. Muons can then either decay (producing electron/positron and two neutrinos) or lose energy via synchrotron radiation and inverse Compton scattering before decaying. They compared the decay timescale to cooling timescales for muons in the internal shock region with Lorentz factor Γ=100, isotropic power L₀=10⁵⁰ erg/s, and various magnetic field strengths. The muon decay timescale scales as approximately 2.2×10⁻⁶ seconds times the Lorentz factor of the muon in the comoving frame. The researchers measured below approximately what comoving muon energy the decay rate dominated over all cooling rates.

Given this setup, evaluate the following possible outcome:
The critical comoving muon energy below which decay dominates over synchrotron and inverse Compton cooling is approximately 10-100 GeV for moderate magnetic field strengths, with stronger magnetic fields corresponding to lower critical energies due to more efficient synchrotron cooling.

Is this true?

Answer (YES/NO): NO